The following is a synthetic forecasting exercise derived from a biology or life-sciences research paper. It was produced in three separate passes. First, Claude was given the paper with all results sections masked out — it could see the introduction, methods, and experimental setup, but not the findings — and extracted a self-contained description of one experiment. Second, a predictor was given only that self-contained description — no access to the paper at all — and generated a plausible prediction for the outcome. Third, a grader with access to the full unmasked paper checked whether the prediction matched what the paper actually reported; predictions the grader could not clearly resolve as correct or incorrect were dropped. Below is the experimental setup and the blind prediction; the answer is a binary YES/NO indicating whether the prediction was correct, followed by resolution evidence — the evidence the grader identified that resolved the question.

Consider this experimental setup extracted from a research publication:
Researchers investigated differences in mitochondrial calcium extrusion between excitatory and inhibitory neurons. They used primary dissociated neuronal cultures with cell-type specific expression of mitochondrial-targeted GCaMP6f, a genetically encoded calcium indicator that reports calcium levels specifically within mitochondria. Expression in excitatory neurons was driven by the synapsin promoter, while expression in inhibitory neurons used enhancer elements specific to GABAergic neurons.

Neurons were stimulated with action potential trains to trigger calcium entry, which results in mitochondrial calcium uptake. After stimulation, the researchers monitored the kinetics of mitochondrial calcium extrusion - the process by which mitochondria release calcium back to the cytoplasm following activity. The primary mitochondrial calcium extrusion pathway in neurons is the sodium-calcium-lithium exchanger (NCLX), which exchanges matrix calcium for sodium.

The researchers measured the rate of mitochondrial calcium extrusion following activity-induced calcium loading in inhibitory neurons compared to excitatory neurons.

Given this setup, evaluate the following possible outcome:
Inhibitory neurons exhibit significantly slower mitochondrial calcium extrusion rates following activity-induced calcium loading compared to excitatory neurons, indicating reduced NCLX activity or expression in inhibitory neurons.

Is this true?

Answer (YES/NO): NO